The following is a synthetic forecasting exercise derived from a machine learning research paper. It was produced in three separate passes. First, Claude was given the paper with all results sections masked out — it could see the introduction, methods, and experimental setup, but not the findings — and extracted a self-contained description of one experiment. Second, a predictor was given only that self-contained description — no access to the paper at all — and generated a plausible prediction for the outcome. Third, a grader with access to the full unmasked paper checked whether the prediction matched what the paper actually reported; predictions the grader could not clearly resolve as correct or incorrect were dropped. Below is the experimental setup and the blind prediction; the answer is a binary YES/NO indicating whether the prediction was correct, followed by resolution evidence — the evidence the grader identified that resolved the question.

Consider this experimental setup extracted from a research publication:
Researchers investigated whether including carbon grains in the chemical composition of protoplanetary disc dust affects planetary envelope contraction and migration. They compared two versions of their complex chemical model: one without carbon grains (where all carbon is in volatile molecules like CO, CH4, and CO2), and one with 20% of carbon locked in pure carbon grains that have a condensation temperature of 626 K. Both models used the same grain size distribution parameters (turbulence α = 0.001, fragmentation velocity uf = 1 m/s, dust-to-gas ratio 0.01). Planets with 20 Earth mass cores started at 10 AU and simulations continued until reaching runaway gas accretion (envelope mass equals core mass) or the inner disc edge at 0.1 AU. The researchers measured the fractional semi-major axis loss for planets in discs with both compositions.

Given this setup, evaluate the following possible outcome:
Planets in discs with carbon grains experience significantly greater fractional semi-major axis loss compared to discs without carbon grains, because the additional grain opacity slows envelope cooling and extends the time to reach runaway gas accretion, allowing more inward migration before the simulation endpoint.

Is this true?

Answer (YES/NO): NO